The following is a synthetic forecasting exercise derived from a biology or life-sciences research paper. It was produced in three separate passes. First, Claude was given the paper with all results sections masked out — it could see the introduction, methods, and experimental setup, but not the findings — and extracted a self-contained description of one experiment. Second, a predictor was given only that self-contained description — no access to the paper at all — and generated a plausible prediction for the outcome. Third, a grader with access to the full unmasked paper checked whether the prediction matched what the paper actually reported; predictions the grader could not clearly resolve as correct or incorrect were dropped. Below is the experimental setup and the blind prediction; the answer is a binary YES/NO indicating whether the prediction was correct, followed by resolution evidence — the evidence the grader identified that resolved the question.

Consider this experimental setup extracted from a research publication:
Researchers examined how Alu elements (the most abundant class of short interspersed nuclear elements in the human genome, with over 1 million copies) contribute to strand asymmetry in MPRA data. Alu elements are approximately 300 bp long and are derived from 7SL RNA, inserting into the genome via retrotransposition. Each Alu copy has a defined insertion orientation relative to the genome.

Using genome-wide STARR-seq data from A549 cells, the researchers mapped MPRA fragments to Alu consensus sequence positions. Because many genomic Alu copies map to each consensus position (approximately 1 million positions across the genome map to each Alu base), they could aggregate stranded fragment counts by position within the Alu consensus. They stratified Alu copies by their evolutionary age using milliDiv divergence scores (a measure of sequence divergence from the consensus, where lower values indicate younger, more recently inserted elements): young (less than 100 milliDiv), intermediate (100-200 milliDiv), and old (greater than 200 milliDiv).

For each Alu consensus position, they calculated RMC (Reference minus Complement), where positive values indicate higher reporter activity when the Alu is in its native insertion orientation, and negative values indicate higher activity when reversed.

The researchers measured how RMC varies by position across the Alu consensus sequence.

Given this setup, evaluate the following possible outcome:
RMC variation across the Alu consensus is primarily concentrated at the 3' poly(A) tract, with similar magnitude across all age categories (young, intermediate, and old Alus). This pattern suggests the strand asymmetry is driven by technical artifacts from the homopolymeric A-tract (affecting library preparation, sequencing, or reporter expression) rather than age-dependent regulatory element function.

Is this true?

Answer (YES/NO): NO